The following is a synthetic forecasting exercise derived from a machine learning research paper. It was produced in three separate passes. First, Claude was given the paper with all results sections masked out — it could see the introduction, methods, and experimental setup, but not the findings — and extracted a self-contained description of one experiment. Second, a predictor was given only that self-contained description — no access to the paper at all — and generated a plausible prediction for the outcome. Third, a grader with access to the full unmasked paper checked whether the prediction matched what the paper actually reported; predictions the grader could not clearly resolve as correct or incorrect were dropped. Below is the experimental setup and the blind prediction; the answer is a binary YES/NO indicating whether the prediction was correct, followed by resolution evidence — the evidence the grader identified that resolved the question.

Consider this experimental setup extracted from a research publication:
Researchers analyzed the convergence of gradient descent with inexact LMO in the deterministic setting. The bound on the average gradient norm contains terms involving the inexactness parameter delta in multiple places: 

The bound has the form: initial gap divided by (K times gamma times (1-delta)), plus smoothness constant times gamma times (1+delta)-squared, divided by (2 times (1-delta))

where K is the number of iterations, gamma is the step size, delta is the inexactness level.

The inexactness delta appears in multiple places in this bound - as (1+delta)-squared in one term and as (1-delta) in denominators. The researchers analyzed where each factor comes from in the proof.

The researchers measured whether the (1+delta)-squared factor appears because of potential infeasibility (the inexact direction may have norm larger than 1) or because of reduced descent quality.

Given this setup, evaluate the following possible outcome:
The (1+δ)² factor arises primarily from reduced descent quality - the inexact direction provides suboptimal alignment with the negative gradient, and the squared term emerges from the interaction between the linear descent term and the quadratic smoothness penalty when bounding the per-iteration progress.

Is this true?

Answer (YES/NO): NO